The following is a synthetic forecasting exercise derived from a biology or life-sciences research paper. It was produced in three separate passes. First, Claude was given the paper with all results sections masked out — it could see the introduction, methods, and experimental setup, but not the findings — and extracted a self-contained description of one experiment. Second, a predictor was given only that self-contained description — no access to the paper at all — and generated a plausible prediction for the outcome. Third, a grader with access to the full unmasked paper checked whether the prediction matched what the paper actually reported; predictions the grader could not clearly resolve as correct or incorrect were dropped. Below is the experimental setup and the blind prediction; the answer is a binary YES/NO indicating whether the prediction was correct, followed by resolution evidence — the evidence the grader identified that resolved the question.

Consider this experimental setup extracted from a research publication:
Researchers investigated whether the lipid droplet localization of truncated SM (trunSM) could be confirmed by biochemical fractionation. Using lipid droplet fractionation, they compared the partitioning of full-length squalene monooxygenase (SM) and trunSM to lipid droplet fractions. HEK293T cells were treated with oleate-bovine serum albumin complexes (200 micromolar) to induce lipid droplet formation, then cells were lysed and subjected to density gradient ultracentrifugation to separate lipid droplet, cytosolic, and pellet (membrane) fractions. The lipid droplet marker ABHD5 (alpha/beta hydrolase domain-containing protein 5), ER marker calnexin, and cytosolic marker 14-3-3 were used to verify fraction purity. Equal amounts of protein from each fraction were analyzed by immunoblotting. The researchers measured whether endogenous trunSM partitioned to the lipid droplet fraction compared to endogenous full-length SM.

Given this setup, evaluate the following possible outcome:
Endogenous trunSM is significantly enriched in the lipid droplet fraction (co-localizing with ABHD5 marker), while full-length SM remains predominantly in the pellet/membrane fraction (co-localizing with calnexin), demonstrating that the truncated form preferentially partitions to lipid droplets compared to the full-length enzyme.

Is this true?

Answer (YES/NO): YES